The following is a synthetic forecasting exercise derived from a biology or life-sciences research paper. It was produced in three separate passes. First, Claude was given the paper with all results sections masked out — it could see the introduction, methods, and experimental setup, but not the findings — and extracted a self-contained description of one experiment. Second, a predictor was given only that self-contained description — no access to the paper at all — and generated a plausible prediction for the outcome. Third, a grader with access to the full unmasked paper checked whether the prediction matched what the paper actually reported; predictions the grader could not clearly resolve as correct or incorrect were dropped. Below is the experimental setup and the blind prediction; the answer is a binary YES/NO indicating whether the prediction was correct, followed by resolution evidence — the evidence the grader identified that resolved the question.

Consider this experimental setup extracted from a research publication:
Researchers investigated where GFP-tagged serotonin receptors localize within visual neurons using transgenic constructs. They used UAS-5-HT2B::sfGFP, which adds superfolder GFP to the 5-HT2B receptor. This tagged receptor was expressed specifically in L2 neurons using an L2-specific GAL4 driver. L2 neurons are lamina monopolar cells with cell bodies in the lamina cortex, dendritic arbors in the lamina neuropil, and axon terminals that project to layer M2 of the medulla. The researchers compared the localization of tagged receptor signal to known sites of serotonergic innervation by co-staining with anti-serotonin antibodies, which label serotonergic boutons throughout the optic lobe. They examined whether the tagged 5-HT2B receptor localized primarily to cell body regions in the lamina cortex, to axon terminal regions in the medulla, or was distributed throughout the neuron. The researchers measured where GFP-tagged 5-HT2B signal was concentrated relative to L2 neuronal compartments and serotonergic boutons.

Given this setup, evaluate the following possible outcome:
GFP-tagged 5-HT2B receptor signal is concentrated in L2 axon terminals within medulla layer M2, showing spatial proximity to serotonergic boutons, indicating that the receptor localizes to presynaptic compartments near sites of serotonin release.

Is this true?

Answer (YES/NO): YES